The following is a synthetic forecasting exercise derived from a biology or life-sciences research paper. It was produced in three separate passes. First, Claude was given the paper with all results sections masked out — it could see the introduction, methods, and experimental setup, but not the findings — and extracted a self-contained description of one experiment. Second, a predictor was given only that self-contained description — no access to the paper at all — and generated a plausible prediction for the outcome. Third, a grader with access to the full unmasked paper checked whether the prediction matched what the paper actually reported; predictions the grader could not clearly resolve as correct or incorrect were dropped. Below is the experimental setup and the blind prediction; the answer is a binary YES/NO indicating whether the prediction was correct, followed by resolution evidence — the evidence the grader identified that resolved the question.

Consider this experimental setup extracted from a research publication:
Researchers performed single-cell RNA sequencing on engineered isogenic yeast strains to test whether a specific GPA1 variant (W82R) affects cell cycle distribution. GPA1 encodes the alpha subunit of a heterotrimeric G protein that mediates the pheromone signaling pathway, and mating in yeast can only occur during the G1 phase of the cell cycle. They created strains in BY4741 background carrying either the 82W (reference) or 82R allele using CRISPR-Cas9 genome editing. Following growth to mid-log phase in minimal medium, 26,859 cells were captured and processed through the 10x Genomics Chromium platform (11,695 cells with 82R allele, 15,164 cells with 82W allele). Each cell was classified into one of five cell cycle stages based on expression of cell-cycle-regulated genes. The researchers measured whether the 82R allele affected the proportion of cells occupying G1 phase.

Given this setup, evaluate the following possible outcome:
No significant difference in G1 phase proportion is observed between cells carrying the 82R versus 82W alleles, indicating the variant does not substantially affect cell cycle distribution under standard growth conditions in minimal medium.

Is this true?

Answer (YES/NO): NO